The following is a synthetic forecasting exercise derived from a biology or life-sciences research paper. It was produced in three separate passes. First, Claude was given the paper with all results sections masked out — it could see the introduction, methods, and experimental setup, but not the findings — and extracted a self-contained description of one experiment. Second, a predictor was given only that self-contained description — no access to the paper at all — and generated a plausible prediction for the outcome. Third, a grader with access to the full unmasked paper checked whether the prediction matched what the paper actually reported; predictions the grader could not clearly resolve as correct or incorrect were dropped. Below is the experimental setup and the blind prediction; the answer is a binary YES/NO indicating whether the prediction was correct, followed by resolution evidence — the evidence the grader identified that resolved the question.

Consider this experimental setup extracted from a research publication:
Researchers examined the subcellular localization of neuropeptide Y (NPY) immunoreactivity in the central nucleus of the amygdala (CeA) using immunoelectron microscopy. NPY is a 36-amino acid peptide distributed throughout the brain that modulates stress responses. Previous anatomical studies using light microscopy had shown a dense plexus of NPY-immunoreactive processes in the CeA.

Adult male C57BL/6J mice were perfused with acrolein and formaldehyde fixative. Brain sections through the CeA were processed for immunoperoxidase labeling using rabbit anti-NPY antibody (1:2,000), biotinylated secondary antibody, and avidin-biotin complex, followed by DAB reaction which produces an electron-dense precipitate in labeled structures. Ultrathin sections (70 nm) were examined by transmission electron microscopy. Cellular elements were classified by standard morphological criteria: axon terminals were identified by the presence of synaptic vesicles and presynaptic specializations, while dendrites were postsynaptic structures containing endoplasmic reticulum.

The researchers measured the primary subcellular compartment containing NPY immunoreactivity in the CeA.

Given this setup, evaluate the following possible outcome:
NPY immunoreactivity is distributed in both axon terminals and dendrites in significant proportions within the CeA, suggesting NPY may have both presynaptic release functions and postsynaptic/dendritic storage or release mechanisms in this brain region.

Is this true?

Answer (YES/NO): NO